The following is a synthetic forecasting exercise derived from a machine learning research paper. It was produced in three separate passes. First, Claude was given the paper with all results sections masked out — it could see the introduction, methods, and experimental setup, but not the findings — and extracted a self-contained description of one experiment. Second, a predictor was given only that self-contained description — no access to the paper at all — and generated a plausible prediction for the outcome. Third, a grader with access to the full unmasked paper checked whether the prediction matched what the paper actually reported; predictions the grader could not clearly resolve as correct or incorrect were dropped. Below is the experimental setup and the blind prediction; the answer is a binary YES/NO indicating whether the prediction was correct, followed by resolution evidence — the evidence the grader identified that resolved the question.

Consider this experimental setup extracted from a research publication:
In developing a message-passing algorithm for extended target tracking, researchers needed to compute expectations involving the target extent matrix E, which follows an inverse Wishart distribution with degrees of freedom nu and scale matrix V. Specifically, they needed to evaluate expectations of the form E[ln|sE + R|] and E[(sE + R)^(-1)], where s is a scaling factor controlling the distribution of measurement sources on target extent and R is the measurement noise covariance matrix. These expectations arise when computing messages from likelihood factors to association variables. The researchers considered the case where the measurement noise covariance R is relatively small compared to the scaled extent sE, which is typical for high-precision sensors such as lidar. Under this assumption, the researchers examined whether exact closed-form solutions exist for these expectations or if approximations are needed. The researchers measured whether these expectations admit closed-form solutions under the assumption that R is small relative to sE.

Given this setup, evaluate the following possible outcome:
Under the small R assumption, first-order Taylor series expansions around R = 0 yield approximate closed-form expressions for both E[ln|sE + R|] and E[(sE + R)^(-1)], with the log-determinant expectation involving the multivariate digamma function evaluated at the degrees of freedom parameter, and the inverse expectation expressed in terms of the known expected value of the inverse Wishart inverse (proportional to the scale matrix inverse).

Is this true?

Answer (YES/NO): NO